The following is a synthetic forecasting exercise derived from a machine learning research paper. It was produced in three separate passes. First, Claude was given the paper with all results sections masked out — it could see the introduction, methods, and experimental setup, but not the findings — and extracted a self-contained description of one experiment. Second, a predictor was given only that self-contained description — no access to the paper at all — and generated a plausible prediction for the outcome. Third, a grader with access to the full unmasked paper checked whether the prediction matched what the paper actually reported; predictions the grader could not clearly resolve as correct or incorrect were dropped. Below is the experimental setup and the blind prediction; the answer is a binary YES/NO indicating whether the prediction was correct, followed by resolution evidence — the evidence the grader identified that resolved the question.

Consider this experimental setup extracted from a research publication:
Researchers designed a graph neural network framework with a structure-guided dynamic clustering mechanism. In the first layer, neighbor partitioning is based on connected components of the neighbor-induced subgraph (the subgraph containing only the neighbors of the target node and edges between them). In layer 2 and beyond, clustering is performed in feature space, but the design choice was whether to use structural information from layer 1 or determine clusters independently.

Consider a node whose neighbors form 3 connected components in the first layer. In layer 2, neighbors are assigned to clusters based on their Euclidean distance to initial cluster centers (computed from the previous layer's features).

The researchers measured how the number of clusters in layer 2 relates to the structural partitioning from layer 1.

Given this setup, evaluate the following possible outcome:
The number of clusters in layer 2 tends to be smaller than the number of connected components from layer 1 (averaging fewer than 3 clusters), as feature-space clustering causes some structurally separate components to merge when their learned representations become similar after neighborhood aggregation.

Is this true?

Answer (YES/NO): NO